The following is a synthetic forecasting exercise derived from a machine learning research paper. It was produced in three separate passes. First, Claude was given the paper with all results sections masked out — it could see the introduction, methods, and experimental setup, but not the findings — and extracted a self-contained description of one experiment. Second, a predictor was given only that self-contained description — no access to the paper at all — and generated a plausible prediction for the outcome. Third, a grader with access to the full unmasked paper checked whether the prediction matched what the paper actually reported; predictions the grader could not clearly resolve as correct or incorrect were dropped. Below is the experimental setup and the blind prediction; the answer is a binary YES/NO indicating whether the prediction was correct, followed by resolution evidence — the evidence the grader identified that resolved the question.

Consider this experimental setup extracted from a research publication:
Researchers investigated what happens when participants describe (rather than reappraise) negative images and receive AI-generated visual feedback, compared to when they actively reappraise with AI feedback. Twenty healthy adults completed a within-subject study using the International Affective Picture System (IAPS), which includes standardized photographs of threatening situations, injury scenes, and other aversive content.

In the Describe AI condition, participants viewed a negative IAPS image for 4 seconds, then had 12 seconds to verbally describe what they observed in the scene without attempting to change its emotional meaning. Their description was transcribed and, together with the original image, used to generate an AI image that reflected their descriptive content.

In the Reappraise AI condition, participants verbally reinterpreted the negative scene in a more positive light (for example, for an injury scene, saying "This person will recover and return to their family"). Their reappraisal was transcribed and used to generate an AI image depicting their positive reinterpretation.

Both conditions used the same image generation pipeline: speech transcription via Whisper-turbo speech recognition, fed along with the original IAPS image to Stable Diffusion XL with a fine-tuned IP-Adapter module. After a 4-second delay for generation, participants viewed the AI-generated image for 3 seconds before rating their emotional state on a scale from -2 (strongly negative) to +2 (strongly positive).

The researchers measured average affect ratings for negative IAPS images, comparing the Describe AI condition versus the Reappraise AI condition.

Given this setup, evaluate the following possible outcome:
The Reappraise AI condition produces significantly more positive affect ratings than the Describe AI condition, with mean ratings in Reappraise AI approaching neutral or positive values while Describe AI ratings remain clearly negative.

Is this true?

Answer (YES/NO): YES